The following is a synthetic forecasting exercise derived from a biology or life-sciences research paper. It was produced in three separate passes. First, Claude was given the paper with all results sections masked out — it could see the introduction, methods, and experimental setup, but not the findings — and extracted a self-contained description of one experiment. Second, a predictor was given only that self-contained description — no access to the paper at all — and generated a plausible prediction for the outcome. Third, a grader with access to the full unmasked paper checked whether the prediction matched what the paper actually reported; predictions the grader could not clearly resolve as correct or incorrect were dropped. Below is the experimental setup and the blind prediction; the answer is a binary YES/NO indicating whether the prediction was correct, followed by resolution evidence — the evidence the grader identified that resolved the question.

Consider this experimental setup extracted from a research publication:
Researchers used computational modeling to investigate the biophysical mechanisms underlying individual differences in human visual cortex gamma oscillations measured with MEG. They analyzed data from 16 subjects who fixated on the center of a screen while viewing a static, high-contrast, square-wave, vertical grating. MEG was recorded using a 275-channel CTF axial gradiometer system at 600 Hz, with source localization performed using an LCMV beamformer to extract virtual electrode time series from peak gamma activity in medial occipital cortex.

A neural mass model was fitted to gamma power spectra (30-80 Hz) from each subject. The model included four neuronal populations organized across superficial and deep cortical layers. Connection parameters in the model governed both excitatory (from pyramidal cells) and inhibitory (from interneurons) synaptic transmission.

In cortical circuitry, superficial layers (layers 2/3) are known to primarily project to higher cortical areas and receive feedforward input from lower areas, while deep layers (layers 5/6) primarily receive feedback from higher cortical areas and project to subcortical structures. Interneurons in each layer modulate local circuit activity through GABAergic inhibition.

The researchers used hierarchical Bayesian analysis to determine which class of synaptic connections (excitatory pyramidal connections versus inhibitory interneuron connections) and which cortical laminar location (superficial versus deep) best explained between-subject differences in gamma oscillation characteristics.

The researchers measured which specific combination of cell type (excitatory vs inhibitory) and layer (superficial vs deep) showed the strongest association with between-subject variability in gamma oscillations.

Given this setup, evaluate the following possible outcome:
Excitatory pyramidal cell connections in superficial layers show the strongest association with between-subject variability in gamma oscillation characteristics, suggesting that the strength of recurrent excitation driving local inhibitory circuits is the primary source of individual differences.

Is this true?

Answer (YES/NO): NO